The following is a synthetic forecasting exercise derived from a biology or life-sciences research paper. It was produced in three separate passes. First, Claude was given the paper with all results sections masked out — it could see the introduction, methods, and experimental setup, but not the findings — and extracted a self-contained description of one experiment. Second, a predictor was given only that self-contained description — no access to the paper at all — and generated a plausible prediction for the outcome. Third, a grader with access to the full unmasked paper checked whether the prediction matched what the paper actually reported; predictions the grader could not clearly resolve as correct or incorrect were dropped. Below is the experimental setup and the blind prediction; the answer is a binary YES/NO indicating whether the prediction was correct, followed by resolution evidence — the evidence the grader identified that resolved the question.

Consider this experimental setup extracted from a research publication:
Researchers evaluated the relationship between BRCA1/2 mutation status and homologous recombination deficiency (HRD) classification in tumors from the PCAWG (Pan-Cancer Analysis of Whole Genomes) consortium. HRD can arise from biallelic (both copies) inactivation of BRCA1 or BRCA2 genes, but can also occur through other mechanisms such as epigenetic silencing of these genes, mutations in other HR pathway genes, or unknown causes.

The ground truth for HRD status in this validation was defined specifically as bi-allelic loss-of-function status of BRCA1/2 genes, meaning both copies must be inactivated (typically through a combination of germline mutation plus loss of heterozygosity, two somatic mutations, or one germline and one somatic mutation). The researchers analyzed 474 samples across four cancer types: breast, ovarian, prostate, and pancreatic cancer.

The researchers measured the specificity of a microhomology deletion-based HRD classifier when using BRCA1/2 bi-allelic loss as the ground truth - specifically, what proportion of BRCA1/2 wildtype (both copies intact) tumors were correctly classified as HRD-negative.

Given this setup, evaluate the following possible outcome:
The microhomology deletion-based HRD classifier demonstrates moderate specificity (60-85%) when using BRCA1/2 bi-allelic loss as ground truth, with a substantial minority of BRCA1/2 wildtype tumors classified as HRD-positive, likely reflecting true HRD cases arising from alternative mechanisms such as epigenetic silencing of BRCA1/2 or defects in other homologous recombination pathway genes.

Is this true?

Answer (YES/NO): NO